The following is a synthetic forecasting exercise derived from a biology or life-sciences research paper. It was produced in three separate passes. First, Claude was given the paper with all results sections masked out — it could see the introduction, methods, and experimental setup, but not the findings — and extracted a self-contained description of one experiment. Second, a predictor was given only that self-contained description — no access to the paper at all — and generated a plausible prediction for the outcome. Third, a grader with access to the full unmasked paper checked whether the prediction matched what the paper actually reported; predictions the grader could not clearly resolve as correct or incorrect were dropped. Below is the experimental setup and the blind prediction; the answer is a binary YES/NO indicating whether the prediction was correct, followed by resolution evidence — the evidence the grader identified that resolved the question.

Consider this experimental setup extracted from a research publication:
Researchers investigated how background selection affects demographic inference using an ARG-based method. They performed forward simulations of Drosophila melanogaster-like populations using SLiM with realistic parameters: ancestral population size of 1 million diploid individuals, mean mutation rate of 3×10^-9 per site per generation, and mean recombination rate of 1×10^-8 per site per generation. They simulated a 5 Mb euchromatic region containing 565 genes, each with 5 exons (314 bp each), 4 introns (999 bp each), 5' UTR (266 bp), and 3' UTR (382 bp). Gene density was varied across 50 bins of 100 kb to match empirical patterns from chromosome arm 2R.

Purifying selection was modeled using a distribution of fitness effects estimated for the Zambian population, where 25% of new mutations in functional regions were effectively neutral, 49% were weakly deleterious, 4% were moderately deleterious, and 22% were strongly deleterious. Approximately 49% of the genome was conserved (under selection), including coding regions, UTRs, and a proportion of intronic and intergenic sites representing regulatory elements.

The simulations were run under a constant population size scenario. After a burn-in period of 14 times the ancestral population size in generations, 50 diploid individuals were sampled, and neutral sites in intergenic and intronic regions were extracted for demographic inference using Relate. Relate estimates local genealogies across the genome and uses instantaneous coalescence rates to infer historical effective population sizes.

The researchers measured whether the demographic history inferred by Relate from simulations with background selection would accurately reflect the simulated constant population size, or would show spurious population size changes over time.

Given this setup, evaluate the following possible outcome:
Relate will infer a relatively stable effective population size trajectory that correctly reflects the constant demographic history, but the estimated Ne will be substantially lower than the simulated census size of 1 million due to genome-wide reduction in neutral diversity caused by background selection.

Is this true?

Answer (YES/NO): NO